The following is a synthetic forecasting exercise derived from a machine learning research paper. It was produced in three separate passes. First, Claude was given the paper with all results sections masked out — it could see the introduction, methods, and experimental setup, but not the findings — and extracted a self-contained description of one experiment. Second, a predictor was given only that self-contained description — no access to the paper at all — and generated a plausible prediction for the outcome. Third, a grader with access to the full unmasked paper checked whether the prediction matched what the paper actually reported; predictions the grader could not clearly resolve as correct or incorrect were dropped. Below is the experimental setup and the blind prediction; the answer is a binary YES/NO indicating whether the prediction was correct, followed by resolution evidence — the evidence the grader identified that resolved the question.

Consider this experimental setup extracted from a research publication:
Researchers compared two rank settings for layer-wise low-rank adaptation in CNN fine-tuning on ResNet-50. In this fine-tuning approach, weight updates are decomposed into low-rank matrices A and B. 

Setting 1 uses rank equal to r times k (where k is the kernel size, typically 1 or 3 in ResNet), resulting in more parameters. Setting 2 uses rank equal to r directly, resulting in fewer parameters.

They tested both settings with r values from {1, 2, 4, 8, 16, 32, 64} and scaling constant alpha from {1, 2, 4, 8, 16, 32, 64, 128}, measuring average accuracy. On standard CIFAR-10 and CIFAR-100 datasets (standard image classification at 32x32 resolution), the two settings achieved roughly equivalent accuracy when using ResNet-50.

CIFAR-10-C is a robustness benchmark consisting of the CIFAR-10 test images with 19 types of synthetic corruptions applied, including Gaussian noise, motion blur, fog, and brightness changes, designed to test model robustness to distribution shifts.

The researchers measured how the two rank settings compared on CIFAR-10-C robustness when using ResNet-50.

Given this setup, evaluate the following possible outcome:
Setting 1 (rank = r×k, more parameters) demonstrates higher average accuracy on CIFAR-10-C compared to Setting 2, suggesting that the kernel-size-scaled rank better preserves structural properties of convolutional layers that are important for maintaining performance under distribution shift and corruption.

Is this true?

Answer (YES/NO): NO